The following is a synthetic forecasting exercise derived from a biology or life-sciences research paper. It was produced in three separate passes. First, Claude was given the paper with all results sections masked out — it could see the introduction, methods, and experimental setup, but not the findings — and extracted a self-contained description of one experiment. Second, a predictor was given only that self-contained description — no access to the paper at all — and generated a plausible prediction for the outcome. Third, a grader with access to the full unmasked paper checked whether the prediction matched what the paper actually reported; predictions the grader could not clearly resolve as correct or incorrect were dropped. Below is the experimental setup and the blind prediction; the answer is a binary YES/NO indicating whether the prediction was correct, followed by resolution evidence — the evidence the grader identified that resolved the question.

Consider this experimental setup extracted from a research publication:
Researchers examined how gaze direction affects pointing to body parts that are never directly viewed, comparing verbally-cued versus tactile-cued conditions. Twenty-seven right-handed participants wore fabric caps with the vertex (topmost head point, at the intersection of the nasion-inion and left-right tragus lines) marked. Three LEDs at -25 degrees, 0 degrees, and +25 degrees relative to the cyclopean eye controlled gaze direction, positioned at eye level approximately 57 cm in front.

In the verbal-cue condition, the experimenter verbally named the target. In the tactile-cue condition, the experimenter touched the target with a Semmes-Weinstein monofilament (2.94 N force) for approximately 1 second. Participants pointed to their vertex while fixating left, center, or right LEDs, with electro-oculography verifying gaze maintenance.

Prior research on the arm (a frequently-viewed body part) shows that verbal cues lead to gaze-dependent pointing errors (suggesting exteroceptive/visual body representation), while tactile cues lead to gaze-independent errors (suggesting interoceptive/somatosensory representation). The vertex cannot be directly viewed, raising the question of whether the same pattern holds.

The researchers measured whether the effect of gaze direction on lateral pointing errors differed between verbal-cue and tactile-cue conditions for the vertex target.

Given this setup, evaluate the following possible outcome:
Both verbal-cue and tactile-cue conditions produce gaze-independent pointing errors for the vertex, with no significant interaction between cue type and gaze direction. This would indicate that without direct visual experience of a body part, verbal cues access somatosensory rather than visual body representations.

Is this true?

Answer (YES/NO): NO